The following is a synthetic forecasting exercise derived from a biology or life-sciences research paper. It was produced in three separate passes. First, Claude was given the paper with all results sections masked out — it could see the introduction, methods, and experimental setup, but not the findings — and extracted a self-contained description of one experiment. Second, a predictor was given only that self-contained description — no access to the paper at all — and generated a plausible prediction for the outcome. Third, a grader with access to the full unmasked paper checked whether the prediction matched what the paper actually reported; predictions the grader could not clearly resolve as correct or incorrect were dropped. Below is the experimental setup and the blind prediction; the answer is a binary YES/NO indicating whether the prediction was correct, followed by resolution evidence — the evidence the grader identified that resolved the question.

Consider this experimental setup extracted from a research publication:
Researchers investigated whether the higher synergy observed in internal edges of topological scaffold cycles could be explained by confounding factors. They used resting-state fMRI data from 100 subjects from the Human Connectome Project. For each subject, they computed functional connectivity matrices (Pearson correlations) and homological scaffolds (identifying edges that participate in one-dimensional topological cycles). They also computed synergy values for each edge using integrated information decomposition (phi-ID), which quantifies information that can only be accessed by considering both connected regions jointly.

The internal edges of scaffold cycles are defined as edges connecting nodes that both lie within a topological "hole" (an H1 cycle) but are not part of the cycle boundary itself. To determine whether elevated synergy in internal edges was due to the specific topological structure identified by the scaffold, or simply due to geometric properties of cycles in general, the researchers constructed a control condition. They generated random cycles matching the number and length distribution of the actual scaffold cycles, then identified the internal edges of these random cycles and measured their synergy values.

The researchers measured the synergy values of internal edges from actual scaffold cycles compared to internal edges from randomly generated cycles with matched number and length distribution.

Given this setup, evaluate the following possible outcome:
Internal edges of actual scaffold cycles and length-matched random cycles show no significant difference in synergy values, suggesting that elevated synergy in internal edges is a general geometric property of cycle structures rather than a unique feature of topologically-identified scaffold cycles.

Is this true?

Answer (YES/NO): NO